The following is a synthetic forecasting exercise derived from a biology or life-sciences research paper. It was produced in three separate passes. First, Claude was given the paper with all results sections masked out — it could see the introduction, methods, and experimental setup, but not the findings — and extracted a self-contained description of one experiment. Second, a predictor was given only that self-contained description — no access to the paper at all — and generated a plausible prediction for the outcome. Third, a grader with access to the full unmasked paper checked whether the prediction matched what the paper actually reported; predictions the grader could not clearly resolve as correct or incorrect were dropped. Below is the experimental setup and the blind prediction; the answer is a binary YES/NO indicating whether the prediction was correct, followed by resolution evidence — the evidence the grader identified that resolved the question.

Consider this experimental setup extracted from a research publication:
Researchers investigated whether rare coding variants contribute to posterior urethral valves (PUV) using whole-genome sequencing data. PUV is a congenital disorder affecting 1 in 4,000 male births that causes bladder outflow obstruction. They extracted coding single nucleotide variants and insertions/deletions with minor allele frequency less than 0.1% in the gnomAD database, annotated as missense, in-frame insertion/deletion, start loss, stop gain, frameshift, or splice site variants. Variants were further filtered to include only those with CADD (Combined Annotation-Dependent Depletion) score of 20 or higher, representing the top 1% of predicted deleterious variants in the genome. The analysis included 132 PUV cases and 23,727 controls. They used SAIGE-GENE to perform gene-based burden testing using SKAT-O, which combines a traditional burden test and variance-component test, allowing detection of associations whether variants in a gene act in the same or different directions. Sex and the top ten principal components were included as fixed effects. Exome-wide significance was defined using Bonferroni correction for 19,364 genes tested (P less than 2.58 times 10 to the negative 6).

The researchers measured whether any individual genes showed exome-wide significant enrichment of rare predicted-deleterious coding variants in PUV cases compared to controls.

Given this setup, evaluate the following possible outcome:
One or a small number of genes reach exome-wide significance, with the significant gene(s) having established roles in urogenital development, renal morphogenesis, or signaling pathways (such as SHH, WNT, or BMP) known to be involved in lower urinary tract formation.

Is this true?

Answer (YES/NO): NO